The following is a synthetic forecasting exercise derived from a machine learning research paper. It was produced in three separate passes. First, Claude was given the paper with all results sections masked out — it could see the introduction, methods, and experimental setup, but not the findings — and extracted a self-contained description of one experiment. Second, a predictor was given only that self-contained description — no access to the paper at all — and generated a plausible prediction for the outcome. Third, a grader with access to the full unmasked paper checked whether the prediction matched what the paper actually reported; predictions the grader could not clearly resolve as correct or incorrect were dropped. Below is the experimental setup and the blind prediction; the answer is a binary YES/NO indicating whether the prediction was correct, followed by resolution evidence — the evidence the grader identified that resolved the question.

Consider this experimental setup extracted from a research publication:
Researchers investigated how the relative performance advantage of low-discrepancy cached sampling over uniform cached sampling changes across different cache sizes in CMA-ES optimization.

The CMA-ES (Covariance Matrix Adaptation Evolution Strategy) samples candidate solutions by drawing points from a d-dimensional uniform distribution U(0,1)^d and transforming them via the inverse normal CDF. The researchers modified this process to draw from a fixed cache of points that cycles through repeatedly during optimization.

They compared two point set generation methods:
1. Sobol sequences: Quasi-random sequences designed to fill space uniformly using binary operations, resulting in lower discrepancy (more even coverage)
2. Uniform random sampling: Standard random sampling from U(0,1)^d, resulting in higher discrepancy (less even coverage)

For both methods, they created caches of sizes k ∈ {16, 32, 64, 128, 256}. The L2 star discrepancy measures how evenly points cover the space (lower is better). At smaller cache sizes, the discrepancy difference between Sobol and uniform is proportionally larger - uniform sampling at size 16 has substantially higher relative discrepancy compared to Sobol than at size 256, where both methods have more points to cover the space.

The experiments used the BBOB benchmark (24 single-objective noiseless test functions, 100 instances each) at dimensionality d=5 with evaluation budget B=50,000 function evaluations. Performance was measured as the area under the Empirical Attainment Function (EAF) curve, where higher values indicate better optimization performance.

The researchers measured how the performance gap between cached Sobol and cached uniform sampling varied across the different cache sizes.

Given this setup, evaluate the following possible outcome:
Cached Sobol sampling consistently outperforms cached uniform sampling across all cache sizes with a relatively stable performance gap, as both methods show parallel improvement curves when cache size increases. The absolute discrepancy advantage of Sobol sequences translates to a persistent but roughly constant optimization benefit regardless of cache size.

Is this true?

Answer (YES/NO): NO